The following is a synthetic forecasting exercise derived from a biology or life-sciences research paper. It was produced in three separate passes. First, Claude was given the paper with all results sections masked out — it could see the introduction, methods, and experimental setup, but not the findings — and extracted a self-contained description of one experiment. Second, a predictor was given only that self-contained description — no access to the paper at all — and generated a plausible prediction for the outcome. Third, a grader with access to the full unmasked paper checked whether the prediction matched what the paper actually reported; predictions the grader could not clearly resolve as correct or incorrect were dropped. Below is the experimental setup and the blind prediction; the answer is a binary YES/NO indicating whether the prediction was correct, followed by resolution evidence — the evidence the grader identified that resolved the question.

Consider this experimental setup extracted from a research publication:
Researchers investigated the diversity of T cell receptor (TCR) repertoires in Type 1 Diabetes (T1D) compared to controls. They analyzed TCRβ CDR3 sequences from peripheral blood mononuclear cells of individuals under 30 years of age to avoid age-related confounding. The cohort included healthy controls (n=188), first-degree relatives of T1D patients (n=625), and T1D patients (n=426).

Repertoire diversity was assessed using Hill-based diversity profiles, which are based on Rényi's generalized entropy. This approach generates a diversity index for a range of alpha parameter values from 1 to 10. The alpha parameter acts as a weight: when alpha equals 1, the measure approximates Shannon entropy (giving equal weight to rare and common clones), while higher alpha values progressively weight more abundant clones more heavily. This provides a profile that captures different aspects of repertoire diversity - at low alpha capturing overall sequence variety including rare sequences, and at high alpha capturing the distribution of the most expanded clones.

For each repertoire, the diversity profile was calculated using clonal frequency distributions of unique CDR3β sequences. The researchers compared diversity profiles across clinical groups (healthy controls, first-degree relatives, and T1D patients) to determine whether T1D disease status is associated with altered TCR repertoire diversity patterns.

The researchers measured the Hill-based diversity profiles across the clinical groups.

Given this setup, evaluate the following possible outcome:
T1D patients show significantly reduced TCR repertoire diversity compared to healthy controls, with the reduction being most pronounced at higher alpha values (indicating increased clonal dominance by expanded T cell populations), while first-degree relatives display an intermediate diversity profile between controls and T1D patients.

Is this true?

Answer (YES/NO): NO